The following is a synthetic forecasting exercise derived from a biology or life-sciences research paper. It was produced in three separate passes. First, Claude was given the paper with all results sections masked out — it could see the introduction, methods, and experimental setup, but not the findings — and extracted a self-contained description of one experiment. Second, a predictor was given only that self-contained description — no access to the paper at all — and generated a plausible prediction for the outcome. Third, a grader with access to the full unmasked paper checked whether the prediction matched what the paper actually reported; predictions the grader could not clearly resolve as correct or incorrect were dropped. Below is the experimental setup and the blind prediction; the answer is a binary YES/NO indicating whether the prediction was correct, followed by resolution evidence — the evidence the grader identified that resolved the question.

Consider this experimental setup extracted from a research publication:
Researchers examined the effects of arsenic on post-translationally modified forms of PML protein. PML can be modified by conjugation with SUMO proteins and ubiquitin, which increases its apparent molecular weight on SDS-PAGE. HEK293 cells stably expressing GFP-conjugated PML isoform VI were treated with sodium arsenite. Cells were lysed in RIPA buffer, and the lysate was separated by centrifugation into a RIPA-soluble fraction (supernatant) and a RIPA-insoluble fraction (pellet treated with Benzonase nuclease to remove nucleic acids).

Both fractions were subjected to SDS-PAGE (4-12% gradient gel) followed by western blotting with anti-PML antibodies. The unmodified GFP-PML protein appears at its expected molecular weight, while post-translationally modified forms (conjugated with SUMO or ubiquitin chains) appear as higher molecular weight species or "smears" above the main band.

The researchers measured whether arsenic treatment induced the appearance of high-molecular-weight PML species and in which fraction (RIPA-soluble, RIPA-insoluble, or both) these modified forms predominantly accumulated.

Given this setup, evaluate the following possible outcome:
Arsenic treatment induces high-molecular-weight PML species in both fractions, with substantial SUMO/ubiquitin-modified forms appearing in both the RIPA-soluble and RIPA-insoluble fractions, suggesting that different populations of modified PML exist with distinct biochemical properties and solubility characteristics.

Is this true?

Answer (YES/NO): NO